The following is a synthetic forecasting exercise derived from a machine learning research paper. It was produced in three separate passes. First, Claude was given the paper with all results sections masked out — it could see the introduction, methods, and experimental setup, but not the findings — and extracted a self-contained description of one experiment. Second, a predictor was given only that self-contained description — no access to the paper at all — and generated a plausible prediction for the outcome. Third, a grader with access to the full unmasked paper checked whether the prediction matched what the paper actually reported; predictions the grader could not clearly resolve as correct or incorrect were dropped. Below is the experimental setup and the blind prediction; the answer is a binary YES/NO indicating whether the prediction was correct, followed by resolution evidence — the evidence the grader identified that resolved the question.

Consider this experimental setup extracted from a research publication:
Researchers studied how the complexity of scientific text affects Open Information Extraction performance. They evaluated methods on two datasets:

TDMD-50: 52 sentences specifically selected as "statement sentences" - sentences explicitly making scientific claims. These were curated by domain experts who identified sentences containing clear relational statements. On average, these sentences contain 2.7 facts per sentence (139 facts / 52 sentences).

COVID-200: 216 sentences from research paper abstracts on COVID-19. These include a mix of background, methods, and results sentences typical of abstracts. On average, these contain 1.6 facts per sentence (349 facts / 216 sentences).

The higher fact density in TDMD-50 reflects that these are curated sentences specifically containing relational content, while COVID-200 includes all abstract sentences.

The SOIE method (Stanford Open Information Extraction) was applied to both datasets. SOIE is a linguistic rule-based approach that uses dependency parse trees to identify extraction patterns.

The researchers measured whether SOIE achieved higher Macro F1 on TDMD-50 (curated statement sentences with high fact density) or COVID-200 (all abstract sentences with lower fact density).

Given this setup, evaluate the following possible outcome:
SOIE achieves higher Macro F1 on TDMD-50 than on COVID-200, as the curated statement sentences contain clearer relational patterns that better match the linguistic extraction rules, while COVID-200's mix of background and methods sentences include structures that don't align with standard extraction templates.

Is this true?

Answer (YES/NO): YES